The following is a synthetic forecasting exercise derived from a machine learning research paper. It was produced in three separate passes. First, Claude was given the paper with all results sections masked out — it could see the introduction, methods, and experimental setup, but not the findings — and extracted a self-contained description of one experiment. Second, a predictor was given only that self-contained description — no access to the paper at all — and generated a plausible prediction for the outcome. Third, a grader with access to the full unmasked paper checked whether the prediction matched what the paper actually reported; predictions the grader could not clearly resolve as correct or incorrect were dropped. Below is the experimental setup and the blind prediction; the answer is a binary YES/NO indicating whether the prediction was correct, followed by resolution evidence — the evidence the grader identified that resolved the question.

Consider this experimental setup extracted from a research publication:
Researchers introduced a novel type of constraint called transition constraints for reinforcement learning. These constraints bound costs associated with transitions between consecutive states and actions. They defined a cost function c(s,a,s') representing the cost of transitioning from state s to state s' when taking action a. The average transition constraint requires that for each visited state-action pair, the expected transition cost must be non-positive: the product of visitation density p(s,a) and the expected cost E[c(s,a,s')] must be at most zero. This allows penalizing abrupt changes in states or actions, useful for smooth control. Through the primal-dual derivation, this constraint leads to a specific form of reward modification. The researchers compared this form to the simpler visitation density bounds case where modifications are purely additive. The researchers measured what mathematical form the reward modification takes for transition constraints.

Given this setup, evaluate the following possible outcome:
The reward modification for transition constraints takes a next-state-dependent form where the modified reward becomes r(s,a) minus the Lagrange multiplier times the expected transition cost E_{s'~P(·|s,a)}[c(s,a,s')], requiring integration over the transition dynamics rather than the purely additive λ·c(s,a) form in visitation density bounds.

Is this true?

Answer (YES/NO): NO